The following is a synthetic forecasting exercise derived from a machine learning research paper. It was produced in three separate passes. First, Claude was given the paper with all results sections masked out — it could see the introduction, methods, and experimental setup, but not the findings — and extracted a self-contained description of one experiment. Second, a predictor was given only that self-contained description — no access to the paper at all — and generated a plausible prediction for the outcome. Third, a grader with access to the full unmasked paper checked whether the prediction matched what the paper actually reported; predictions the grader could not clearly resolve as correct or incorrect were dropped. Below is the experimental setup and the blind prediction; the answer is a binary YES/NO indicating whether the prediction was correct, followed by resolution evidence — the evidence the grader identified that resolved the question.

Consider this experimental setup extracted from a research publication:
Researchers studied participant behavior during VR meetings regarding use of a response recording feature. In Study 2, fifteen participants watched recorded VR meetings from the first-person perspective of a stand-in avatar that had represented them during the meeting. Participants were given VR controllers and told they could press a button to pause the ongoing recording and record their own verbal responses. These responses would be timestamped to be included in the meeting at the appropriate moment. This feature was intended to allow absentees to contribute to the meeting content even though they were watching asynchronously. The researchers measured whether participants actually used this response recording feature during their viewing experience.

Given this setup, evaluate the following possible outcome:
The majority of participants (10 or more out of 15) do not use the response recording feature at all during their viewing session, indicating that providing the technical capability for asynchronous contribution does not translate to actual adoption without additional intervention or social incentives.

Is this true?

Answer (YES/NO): NO